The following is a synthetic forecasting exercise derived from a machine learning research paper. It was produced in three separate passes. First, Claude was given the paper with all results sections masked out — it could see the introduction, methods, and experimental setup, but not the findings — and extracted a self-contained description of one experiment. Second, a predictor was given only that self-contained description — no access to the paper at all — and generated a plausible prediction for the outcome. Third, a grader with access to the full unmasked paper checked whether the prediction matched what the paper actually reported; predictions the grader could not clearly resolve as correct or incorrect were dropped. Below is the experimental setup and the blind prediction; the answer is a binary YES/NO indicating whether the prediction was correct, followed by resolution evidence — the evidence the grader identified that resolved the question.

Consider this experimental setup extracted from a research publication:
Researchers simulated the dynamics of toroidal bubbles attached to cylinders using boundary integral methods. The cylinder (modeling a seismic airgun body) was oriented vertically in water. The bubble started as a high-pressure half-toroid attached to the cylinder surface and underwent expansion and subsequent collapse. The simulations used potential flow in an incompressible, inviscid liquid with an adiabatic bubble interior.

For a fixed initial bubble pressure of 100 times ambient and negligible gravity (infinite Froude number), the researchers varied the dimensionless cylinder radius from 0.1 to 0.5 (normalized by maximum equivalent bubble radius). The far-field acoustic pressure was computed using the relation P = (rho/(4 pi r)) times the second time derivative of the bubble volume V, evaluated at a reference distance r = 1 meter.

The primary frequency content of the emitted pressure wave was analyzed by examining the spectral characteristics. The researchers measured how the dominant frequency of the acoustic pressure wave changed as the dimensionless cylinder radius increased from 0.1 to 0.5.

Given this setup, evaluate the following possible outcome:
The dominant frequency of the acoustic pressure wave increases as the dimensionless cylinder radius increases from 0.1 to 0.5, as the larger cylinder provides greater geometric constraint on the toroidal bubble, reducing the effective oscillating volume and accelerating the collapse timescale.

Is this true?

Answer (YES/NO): YES